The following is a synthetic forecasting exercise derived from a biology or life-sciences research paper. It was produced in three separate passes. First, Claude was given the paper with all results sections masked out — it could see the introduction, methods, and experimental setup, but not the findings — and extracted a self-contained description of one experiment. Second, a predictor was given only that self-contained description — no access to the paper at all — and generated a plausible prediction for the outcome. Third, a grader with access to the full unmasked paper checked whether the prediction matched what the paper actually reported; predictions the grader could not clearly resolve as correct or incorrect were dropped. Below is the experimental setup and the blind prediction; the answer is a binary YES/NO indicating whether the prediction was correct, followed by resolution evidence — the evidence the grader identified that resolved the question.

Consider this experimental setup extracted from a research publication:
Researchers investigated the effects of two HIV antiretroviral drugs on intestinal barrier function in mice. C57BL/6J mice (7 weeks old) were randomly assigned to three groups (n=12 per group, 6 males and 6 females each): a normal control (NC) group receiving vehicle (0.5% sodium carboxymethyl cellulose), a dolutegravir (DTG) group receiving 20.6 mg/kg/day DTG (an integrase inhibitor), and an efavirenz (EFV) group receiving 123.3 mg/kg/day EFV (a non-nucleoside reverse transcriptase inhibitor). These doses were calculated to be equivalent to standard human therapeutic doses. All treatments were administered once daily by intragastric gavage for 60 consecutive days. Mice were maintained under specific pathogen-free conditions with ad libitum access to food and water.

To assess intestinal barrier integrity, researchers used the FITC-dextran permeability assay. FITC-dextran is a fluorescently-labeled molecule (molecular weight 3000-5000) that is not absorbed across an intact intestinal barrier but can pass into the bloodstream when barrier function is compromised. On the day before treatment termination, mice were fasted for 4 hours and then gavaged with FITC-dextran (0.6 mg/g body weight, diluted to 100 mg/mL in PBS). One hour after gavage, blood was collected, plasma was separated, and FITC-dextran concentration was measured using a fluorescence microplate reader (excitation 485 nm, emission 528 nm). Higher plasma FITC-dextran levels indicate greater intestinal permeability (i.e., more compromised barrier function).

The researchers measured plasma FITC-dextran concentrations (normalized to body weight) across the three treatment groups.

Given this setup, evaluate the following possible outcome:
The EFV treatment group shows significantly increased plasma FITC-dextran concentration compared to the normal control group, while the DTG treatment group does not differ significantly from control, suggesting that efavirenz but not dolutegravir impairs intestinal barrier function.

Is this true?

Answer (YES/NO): NO